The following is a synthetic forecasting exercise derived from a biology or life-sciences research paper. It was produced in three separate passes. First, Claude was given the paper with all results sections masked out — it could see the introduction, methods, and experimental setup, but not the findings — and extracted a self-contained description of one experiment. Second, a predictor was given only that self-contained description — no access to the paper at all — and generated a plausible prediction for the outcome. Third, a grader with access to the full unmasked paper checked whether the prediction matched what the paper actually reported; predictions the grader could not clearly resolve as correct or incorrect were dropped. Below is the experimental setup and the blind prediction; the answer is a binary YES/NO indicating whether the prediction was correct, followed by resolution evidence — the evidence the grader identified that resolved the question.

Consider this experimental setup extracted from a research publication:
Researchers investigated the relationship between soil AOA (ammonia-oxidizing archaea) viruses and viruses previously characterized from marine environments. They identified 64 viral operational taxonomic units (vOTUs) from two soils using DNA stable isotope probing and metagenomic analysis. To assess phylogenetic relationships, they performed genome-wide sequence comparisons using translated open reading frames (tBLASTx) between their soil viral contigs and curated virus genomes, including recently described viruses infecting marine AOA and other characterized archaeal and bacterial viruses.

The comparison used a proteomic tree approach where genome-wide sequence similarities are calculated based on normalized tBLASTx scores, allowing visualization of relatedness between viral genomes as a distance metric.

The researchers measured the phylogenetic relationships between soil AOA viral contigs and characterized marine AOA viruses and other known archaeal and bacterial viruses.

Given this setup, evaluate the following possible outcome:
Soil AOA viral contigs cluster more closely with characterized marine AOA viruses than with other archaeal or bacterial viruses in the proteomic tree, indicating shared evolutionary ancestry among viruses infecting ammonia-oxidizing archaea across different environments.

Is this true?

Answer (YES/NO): NO